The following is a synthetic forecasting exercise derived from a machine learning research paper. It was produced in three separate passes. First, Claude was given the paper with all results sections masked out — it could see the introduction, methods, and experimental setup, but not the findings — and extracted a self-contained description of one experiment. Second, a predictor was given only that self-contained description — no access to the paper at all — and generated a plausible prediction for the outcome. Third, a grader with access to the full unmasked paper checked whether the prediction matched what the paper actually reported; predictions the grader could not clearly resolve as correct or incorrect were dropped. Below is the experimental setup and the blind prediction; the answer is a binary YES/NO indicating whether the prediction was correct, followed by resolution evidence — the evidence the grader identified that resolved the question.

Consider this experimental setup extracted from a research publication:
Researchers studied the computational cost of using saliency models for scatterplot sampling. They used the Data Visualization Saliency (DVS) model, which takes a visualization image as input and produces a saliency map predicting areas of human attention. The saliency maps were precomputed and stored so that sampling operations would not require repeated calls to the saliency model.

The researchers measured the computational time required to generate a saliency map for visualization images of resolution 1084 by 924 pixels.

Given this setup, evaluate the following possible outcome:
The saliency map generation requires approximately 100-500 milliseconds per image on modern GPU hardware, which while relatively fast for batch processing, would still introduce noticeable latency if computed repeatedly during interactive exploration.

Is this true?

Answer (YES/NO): NO